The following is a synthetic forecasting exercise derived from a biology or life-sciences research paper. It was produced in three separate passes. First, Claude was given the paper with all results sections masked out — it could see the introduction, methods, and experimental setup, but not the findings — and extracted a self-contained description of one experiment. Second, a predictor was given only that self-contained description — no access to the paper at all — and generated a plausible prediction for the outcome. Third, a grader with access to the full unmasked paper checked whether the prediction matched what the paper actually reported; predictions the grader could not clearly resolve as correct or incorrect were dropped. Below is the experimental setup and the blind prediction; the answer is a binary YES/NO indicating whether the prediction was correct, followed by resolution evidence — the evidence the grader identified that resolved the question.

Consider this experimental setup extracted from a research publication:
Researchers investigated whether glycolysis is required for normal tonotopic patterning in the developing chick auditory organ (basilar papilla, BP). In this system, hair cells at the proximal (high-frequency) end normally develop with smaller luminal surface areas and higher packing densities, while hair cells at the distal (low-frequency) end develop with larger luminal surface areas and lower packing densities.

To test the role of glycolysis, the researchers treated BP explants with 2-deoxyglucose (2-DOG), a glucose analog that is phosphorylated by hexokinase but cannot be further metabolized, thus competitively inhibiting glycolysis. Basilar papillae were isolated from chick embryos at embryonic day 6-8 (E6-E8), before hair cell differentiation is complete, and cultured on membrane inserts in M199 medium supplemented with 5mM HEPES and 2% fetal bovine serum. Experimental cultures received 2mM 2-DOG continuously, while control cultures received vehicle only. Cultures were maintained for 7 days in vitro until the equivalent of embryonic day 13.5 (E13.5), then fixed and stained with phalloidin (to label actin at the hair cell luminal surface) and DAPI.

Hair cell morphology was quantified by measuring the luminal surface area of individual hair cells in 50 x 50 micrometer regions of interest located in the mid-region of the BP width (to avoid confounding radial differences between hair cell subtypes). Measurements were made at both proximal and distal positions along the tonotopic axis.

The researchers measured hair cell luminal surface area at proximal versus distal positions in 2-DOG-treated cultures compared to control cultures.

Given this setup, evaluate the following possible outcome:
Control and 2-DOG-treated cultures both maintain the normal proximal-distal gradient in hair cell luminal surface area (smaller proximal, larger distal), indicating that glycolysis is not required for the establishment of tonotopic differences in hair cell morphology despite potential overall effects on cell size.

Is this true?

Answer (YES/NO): NO